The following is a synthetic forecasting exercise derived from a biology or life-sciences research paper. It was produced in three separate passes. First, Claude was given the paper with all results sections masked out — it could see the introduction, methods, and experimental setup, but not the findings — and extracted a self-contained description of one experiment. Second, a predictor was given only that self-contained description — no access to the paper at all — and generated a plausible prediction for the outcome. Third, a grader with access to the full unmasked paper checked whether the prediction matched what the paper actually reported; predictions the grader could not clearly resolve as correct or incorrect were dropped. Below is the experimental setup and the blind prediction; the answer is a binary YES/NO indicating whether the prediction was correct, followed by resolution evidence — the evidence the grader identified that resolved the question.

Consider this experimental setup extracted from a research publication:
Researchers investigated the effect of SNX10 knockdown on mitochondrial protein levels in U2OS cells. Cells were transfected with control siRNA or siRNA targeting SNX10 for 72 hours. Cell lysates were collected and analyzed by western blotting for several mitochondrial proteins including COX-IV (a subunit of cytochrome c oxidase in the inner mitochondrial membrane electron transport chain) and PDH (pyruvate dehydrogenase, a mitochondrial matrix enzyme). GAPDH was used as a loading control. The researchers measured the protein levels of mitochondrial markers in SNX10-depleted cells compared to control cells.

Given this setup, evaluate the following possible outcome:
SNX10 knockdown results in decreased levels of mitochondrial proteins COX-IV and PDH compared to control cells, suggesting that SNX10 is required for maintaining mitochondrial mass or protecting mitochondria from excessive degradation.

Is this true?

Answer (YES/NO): YES